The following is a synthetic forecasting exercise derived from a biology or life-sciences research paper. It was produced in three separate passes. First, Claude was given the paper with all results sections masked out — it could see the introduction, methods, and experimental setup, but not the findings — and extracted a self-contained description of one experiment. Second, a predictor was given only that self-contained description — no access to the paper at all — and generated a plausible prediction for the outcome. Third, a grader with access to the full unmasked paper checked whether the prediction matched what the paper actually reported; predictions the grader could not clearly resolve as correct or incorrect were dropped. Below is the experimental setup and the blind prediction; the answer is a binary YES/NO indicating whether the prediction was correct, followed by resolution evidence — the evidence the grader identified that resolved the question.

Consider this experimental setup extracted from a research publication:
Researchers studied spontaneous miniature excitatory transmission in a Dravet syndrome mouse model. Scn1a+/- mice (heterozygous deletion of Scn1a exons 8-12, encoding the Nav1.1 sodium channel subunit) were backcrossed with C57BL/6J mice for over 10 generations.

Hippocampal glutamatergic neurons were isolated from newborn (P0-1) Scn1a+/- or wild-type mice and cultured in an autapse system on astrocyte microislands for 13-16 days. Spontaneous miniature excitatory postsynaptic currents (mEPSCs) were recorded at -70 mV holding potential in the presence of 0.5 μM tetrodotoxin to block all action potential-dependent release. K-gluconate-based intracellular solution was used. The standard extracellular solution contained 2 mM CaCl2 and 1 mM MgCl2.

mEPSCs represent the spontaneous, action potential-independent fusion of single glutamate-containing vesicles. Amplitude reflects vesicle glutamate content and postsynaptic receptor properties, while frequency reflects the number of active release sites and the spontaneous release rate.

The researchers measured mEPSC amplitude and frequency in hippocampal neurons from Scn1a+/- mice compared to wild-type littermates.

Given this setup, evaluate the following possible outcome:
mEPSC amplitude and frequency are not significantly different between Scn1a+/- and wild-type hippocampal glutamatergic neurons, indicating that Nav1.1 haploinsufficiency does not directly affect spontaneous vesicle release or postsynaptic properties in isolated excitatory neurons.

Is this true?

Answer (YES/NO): YES